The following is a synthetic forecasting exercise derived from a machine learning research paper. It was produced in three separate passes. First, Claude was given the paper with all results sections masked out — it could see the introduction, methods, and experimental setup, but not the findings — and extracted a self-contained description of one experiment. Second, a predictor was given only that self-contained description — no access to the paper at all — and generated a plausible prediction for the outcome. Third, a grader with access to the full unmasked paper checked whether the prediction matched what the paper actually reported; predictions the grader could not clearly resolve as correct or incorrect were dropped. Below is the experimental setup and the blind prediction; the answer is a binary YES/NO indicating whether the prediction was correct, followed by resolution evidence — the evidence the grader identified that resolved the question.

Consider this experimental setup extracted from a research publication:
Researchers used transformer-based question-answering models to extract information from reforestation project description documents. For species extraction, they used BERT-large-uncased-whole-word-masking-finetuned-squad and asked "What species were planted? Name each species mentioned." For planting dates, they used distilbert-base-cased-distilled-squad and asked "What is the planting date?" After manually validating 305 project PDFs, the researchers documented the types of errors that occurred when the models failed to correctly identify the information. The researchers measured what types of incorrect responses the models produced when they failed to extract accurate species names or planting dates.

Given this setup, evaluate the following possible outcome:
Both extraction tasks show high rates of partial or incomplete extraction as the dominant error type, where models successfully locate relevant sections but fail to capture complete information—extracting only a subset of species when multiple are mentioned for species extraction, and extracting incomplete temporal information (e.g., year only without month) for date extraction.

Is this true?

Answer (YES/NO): NO